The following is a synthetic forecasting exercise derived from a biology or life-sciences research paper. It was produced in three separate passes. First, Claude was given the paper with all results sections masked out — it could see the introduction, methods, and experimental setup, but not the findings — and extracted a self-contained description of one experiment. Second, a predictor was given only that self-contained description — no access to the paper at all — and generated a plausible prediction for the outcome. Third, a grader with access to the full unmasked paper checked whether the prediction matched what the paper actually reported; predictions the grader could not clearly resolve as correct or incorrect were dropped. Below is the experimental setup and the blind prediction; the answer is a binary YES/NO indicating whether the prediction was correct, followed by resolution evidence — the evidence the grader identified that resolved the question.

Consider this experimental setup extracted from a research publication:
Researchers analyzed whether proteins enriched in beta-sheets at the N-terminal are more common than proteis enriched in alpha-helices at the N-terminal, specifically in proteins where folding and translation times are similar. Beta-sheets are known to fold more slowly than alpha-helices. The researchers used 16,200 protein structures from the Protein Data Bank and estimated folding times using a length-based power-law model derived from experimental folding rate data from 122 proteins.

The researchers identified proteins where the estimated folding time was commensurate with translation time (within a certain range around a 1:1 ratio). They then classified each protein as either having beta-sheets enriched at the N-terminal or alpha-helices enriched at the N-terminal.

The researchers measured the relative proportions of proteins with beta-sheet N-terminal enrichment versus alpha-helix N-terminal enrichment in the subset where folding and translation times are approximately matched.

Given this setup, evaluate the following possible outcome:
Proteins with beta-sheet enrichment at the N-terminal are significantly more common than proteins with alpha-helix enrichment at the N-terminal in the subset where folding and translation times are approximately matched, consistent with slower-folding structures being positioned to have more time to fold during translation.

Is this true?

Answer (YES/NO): YES